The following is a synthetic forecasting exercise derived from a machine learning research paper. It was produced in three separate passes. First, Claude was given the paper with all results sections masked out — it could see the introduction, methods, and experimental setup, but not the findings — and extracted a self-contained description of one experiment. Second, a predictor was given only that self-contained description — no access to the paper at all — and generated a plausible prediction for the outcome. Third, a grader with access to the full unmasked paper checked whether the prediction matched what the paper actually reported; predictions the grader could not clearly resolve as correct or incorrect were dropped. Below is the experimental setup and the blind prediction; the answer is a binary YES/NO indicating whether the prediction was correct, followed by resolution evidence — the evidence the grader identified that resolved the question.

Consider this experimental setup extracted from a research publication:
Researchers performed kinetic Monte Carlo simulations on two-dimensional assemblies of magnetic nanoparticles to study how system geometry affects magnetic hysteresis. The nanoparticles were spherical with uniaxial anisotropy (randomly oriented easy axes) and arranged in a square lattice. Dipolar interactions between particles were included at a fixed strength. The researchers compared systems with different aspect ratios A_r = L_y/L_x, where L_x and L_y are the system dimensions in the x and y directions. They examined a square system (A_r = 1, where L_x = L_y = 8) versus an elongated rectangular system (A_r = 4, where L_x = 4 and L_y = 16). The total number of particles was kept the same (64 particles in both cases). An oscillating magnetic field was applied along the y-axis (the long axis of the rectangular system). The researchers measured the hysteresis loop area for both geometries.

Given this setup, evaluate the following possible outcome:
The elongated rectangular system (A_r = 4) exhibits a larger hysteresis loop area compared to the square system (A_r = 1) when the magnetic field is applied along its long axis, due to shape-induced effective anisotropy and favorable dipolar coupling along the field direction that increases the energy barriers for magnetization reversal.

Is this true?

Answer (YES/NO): NO